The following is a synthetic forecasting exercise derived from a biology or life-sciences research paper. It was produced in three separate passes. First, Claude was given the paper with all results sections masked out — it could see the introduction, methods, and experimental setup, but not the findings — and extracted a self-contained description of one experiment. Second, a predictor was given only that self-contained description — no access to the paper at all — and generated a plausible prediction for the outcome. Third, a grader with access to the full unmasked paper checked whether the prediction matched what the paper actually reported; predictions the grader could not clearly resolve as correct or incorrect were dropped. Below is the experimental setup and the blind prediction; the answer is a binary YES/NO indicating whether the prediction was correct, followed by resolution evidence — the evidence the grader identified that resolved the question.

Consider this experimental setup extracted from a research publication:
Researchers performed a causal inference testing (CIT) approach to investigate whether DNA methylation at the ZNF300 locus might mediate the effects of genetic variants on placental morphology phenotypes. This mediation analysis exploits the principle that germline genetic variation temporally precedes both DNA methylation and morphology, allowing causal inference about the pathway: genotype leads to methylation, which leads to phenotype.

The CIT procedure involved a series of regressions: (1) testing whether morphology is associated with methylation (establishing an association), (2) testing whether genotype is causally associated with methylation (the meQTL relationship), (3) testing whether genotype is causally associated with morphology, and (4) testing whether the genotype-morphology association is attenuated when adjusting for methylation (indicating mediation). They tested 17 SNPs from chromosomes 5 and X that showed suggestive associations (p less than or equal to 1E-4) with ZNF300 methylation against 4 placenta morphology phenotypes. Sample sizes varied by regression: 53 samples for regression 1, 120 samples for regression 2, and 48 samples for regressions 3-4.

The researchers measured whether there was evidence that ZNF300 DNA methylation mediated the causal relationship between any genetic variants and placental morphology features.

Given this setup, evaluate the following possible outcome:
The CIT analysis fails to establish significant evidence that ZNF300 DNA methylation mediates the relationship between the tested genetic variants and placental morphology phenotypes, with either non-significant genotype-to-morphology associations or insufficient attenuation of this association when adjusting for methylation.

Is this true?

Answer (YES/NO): NO